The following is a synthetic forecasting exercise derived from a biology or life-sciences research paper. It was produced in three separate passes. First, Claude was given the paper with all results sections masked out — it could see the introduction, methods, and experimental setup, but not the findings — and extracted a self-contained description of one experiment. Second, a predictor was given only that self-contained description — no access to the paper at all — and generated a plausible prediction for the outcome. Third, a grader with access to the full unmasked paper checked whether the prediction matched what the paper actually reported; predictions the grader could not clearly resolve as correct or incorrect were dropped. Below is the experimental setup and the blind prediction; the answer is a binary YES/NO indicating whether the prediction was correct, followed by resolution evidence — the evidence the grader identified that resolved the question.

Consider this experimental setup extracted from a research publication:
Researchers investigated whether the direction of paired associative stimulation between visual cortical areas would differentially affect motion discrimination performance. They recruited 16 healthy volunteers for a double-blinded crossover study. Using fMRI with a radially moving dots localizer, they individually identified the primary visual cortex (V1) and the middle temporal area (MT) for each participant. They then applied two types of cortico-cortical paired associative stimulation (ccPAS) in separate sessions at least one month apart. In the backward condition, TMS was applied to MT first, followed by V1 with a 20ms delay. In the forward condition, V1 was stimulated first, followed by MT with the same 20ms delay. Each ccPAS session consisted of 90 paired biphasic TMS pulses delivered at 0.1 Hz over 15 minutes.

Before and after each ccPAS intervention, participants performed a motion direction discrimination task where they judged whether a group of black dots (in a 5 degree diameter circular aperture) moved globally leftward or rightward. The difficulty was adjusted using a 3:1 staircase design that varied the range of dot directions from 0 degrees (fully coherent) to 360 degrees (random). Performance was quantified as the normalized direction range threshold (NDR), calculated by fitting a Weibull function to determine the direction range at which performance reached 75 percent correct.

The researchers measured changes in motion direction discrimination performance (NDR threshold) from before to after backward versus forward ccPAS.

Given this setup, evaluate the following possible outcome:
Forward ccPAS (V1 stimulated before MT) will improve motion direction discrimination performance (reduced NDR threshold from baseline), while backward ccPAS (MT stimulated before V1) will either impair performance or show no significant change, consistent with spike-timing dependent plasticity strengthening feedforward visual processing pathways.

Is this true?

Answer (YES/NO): NO